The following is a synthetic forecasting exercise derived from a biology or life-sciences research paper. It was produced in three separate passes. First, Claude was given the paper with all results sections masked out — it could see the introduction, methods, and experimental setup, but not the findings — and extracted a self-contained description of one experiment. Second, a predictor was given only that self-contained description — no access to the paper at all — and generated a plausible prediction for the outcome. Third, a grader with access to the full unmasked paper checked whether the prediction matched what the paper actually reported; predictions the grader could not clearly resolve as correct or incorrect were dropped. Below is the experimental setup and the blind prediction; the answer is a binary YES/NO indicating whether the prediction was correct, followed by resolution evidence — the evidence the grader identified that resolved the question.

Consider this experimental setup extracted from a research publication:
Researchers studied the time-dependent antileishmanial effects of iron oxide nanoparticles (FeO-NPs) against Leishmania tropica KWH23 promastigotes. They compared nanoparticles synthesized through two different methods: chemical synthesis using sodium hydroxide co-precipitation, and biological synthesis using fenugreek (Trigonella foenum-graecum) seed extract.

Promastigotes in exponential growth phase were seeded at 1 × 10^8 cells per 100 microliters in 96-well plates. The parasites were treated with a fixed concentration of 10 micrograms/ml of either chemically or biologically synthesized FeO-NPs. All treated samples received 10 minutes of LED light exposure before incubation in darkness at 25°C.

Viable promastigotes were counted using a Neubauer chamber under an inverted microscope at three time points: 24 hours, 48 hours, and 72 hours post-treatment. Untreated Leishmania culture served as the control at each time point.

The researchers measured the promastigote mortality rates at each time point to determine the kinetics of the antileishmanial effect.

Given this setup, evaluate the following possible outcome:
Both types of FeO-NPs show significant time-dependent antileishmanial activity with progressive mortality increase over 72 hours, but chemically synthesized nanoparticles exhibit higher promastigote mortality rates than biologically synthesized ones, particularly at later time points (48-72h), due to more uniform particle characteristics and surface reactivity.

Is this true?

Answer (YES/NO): NO